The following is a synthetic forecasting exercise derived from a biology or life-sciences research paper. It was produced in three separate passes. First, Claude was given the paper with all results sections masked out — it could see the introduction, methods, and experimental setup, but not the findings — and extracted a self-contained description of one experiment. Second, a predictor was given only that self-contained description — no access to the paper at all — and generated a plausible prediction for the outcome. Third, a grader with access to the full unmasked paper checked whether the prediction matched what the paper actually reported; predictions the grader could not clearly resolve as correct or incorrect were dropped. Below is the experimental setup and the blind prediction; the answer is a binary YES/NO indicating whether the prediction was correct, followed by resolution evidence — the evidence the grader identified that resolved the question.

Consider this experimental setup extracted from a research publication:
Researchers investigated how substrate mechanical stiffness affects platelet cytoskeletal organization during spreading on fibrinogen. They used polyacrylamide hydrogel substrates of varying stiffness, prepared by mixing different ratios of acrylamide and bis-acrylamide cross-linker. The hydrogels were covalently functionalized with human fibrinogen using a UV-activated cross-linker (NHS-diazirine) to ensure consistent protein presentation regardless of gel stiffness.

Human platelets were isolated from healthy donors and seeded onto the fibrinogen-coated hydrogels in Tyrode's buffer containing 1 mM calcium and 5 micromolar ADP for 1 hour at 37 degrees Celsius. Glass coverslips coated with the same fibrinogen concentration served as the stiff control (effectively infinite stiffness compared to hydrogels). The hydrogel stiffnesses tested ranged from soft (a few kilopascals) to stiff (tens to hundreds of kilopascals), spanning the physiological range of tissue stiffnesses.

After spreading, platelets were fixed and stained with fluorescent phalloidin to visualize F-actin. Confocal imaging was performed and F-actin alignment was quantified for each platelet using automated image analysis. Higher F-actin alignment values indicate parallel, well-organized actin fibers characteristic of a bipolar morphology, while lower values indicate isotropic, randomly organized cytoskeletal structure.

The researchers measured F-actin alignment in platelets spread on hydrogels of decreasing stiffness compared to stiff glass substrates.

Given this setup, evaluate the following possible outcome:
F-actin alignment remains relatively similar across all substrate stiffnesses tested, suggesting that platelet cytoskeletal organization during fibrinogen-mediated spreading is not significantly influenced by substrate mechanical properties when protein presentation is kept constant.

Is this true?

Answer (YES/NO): NO